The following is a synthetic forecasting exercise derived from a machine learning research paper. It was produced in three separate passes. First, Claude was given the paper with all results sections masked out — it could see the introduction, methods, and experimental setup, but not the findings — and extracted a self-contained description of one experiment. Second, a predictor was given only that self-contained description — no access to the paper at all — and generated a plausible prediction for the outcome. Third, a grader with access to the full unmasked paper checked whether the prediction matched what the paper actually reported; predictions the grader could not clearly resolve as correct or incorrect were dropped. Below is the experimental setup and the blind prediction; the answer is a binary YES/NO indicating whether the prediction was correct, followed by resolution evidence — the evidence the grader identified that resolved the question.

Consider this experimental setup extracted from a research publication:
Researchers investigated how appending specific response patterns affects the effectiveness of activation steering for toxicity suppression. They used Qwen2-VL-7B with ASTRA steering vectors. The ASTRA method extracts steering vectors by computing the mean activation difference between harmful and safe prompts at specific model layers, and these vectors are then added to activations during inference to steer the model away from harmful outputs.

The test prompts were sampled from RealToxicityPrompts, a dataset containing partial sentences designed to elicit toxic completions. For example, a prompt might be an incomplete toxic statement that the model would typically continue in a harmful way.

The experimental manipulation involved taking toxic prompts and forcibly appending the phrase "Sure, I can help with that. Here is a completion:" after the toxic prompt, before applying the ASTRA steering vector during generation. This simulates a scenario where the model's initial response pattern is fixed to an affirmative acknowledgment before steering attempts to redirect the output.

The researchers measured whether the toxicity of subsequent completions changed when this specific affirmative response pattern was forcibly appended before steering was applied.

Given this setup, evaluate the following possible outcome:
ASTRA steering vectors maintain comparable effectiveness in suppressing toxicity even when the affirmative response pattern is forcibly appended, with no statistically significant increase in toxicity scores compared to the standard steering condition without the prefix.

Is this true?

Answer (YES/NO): NO